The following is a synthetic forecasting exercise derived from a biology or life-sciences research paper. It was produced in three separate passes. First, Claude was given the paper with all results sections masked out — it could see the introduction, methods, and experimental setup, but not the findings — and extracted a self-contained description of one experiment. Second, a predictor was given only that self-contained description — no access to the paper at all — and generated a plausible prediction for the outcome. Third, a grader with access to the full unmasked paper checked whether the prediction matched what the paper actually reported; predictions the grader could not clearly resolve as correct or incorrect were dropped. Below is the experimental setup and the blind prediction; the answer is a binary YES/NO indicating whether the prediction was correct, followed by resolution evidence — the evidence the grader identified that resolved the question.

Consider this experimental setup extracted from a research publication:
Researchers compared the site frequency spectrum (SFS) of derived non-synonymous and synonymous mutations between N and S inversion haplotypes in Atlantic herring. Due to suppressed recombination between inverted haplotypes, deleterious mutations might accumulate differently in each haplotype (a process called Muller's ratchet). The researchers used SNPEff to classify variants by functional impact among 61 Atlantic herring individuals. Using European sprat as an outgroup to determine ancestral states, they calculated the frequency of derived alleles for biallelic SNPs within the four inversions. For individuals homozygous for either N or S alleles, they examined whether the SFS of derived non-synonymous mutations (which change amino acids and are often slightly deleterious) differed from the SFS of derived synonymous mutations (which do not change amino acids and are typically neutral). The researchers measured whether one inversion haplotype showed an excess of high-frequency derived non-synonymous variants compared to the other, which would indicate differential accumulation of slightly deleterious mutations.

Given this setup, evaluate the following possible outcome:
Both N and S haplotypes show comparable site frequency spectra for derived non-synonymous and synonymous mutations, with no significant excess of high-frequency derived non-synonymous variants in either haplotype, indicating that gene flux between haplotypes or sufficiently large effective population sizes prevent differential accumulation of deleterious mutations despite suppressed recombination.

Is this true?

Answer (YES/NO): YES